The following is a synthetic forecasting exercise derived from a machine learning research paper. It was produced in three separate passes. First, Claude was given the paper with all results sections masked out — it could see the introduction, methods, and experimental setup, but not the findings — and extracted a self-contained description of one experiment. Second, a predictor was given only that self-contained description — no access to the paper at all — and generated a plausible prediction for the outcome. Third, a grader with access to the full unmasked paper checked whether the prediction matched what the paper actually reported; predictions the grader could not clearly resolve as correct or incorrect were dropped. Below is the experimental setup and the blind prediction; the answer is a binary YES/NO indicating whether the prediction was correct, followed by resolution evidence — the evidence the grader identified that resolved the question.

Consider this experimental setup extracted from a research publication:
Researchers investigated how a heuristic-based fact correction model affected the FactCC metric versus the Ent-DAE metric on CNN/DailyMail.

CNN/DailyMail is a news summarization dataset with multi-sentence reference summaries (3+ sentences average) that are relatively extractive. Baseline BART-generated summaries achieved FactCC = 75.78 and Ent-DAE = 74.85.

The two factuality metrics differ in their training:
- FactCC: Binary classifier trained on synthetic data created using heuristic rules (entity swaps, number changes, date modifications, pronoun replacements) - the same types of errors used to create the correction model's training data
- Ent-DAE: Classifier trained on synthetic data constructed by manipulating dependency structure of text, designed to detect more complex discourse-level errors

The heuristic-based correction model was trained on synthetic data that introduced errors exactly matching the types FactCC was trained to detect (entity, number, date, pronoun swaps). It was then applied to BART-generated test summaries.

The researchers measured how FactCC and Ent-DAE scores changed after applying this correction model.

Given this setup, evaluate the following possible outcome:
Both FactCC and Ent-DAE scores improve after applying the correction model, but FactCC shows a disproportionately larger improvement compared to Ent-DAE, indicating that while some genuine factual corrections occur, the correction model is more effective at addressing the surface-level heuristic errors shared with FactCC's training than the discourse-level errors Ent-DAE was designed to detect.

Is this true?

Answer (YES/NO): NO